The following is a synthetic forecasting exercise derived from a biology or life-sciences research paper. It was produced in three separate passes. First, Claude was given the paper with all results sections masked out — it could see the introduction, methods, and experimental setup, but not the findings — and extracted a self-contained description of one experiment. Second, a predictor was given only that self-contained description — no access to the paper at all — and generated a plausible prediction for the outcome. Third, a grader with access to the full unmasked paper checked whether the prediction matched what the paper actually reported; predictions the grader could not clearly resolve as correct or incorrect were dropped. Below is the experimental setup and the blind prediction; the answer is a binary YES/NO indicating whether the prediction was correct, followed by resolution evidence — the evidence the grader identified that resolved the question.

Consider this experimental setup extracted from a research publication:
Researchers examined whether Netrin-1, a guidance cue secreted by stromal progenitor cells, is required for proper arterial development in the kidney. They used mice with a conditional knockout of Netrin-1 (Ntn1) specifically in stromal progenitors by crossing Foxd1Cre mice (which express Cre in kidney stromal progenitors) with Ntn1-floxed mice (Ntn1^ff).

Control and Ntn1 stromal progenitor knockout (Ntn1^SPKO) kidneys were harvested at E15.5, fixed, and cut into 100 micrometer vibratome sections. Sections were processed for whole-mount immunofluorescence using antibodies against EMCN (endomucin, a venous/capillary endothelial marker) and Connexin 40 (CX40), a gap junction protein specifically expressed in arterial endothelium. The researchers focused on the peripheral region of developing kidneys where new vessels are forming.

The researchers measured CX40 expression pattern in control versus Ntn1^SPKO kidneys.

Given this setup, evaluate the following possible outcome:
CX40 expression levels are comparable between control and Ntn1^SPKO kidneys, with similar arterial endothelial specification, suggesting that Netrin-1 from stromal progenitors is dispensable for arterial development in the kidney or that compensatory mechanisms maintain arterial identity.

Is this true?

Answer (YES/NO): NO